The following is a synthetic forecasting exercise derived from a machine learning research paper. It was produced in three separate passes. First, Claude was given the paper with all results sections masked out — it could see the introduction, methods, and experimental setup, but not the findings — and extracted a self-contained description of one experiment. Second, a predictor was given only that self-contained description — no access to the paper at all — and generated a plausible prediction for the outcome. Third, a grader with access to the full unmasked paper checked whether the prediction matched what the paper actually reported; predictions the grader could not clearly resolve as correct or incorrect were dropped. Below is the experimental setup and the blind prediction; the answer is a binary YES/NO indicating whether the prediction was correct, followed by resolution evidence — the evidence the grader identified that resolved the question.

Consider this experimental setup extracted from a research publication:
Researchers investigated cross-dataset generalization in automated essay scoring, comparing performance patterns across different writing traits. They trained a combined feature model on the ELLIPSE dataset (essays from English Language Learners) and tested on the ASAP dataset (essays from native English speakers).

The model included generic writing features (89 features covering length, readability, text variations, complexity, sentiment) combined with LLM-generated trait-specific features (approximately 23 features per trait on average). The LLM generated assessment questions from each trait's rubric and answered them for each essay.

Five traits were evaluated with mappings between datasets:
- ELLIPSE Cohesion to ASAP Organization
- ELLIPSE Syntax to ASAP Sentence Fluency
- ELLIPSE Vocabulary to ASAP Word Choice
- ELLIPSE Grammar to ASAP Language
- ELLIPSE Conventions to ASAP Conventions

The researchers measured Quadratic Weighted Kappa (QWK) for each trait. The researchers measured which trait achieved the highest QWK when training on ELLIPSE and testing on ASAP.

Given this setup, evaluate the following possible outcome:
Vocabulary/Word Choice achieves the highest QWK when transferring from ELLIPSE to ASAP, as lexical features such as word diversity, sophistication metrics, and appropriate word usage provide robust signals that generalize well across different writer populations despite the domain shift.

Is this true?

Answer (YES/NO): NO